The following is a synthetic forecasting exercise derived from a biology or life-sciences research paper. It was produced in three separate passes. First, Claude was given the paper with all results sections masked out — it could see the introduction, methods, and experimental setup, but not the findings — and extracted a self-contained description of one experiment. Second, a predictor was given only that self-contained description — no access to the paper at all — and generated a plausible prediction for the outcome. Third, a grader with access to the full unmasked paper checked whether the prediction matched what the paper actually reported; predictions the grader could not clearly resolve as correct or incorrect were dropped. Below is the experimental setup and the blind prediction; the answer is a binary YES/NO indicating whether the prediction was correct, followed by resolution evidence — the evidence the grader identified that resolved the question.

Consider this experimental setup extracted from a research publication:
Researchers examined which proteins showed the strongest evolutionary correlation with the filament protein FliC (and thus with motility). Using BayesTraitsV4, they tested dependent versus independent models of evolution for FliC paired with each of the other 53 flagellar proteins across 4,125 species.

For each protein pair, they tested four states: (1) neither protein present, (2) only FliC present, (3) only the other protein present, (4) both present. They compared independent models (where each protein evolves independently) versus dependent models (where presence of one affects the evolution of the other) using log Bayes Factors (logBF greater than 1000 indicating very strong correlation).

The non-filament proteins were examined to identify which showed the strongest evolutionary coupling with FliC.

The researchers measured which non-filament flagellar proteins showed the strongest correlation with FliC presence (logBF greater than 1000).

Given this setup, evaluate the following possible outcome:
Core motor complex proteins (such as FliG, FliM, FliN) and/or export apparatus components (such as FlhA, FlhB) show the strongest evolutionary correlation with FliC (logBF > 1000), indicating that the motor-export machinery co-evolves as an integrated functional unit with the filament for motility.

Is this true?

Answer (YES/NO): YES